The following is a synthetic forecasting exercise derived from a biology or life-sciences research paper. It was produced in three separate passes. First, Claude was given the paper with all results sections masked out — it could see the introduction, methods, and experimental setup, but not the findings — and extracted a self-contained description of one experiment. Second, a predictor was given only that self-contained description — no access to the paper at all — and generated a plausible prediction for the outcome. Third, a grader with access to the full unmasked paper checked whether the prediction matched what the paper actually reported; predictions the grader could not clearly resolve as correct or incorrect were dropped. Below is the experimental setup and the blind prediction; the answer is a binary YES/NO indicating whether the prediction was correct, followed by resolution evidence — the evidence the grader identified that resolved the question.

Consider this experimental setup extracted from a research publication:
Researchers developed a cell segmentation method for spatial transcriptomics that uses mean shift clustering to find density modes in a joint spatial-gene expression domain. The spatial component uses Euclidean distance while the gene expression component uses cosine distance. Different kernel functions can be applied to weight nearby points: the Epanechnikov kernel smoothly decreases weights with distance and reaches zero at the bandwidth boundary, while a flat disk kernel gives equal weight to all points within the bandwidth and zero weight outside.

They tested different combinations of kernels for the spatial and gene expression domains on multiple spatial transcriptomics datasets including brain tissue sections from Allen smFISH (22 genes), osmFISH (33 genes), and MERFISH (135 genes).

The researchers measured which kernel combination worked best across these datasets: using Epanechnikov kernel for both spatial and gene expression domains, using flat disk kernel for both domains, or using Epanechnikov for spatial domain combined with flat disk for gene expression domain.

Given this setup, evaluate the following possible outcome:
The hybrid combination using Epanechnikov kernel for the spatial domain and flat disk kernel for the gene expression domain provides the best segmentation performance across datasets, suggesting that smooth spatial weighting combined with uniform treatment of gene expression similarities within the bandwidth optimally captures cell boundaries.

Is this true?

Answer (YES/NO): YES